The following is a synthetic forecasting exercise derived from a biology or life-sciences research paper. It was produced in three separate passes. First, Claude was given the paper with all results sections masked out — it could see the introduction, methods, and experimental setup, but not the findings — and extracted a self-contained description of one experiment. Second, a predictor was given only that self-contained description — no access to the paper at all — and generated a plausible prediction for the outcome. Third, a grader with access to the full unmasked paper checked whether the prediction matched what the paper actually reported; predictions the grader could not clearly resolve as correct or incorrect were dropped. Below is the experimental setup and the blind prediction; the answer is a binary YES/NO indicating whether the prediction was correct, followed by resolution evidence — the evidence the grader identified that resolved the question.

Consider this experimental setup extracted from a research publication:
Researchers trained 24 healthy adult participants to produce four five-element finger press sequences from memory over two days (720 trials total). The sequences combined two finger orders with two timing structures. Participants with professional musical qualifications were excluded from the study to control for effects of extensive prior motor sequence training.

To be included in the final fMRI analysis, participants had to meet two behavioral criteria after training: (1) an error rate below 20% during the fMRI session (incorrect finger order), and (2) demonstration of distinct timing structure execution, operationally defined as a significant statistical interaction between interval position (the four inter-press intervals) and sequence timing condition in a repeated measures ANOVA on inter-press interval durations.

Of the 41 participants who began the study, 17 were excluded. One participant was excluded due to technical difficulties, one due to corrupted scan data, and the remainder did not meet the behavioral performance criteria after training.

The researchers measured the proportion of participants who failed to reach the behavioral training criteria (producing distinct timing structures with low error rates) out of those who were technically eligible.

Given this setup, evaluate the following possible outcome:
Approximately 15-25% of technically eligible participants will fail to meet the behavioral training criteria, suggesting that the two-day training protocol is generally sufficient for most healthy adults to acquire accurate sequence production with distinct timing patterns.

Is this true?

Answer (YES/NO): NO